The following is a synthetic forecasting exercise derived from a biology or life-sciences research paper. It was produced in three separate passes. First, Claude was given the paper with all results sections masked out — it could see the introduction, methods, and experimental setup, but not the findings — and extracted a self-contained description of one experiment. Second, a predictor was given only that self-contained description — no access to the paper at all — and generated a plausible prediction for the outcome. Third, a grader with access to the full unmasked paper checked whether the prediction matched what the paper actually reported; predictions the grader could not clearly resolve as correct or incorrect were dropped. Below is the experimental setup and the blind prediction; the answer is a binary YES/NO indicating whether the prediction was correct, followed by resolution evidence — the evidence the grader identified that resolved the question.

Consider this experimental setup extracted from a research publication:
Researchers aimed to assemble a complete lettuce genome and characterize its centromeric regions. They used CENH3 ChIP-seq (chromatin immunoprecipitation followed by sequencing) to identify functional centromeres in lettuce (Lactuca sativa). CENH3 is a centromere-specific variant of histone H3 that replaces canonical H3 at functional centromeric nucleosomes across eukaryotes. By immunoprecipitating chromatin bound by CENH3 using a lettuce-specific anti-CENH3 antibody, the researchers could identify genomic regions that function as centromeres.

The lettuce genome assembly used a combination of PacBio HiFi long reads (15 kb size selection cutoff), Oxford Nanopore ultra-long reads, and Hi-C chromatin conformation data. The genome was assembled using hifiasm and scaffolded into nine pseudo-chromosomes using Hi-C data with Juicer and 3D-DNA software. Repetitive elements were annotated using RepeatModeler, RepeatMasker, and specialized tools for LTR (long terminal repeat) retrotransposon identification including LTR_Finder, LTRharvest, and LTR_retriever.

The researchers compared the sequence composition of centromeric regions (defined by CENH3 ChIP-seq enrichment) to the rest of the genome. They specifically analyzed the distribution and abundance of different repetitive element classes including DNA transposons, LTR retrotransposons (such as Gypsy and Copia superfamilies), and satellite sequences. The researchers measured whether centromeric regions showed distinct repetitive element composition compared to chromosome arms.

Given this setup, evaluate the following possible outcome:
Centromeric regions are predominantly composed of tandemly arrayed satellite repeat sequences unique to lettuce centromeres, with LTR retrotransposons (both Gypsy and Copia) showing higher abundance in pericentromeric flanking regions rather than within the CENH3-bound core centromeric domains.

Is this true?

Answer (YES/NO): NO